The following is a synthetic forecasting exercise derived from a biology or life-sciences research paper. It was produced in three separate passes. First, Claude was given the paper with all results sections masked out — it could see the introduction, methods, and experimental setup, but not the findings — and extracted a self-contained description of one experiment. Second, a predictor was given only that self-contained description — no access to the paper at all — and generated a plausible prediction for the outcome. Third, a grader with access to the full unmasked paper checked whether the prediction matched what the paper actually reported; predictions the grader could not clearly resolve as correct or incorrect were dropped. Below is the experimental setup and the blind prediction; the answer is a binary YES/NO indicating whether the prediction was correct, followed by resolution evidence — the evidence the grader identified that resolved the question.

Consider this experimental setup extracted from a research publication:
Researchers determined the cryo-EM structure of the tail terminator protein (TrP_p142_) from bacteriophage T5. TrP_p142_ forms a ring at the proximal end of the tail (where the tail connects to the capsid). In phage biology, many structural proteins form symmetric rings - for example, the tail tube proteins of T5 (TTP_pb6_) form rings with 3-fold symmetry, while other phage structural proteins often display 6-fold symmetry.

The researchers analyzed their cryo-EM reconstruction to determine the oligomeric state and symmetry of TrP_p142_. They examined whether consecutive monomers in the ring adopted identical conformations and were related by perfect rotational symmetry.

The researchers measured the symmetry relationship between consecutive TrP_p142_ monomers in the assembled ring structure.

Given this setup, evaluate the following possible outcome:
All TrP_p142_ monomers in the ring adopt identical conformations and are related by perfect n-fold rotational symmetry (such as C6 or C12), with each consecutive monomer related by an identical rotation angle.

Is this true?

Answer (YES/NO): NO